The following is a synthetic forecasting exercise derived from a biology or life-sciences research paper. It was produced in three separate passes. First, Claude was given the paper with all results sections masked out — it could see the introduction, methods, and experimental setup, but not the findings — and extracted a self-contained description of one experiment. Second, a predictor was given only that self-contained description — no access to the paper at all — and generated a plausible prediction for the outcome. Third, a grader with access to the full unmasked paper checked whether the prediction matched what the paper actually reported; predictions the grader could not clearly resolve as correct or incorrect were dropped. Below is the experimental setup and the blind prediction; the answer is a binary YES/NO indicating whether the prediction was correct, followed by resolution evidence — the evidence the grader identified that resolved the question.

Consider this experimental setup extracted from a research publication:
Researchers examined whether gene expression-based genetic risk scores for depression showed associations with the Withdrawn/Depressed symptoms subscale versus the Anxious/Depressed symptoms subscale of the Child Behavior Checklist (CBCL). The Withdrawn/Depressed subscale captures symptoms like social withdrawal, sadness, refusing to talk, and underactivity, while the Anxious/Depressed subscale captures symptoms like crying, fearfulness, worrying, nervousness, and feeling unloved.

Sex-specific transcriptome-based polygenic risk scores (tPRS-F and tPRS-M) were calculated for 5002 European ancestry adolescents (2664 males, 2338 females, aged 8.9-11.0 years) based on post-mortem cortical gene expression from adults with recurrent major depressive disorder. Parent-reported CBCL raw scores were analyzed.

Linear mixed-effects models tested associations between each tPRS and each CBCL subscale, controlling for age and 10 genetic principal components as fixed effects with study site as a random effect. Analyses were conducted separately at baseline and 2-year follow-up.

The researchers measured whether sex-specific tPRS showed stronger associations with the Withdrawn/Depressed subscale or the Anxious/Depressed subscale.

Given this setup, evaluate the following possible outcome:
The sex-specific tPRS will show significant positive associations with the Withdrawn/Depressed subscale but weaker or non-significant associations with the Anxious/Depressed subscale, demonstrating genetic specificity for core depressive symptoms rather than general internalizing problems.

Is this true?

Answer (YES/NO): NO